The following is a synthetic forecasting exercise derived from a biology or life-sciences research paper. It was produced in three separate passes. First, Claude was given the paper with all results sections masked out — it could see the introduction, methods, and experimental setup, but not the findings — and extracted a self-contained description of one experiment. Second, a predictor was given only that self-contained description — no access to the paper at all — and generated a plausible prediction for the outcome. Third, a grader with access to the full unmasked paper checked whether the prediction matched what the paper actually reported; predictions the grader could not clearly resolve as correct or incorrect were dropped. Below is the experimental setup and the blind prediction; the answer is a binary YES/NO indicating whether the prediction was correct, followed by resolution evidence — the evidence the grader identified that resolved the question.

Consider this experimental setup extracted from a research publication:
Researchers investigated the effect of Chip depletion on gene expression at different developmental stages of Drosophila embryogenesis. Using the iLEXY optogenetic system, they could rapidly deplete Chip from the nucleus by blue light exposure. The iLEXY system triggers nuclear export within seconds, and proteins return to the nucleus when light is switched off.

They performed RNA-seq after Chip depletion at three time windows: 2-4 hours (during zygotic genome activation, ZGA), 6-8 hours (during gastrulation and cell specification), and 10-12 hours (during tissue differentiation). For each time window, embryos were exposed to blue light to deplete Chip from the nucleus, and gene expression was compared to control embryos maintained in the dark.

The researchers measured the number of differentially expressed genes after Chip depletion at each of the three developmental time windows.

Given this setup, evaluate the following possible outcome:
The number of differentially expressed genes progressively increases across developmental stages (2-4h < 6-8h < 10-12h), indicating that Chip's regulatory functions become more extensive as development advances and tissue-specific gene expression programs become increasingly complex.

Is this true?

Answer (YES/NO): NO